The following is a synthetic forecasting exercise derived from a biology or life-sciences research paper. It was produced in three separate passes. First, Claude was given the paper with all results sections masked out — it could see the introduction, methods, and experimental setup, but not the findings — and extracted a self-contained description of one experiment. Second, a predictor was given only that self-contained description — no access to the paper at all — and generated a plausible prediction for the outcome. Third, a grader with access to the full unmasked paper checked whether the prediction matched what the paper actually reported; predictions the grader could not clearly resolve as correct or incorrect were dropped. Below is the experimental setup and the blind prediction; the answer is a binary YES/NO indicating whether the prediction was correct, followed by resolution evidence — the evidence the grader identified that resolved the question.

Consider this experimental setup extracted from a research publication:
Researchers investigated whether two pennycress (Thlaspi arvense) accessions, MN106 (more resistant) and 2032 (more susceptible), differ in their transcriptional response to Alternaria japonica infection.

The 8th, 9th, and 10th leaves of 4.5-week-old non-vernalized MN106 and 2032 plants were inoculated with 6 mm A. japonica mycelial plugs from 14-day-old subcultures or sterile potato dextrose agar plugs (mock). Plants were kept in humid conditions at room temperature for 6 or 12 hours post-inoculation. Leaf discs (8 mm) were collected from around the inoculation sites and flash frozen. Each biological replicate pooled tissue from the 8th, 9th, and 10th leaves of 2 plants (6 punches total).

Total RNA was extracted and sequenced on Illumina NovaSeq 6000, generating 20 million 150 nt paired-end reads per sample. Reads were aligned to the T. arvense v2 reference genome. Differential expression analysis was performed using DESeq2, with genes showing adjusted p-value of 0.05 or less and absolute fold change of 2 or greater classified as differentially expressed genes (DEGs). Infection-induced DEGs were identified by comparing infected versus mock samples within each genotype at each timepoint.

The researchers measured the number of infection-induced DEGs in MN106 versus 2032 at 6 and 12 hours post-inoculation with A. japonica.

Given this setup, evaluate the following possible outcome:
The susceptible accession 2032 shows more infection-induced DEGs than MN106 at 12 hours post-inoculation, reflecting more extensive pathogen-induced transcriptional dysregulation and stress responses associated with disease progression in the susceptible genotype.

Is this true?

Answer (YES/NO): YES